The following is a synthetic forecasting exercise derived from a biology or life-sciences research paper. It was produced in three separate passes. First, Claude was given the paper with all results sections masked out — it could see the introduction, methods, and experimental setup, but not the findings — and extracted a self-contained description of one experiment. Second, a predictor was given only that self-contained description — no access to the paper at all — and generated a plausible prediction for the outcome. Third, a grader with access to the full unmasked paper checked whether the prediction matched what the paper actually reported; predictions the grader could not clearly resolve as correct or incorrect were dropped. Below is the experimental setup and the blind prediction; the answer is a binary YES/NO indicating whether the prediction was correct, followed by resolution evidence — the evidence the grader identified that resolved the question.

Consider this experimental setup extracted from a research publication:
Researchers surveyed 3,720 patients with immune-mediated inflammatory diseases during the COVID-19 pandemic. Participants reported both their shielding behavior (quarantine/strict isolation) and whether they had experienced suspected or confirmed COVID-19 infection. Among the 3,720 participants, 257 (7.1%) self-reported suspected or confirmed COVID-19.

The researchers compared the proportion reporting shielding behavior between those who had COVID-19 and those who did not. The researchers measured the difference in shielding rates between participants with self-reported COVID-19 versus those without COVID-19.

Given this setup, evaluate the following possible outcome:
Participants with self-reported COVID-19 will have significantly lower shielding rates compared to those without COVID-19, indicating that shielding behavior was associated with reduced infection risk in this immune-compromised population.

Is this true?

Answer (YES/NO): NO